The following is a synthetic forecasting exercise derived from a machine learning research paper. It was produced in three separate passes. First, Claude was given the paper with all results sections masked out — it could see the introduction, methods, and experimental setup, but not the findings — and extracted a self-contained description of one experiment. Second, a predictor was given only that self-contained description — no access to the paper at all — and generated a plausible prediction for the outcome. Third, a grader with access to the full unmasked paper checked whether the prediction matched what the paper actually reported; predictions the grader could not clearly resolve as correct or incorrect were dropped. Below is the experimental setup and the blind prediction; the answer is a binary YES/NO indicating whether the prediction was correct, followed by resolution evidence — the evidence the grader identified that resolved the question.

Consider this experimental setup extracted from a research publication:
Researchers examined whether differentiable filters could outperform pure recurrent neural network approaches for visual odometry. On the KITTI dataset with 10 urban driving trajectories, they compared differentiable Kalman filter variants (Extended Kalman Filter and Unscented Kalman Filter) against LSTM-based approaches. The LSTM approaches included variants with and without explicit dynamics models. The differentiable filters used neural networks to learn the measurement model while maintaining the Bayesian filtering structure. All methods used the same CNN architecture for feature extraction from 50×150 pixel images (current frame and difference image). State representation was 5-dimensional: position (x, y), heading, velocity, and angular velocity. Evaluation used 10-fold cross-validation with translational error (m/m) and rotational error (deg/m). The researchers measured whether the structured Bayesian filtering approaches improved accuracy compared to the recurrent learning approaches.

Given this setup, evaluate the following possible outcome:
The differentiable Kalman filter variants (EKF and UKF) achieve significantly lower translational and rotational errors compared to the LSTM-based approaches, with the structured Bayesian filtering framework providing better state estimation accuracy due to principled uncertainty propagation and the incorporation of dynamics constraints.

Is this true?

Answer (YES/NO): YES